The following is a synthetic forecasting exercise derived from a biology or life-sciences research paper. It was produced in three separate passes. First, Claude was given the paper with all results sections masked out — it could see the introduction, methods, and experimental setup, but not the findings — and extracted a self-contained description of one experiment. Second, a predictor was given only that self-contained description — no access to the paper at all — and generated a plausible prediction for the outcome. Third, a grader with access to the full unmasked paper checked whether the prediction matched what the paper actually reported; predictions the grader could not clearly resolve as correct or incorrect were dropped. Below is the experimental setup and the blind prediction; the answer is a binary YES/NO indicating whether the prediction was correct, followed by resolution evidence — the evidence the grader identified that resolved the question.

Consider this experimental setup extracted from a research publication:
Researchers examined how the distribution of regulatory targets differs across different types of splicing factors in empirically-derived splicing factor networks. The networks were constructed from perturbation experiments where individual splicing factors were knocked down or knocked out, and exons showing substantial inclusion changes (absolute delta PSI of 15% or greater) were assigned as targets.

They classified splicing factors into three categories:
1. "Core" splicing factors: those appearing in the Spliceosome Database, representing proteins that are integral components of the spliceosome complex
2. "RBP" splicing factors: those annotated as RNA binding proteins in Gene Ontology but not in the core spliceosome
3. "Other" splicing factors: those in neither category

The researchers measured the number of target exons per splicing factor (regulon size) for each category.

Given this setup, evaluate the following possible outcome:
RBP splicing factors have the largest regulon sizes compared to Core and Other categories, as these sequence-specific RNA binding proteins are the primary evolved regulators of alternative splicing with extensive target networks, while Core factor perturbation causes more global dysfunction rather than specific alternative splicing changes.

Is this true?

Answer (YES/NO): NO